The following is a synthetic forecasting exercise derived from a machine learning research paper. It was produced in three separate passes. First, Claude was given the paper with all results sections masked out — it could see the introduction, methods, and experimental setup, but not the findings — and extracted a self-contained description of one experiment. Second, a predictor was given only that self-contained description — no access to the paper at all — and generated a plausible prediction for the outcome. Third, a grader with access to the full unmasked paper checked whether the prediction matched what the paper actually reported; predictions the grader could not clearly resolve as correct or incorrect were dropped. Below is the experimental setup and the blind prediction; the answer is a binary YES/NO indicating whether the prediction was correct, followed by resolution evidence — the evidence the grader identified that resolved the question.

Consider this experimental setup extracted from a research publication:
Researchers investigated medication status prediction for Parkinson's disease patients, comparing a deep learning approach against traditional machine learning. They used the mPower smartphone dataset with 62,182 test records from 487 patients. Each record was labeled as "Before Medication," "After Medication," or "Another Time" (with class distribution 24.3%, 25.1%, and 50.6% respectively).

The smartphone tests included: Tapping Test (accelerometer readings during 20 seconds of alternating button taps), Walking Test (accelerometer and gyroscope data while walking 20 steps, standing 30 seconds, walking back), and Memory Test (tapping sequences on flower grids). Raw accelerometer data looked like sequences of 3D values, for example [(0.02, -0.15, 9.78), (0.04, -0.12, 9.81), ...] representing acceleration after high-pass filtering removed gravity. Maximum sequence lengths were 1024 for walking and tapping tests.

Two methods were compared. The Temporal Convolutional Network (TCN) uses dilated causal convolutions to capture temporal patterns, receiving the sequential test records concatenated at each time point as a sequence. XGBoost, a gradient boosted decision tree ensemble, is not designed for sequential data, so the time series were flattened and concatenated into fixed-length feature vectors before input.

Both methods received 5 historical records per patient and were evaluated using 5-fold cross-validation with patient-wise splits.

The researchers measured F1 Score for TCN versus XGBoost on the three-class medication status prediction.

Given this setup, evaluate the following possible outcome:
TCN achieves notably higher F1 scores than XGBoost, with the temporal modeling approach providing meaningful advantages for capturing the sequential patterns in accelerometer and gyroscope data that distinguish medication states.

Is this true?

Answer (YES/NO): YES